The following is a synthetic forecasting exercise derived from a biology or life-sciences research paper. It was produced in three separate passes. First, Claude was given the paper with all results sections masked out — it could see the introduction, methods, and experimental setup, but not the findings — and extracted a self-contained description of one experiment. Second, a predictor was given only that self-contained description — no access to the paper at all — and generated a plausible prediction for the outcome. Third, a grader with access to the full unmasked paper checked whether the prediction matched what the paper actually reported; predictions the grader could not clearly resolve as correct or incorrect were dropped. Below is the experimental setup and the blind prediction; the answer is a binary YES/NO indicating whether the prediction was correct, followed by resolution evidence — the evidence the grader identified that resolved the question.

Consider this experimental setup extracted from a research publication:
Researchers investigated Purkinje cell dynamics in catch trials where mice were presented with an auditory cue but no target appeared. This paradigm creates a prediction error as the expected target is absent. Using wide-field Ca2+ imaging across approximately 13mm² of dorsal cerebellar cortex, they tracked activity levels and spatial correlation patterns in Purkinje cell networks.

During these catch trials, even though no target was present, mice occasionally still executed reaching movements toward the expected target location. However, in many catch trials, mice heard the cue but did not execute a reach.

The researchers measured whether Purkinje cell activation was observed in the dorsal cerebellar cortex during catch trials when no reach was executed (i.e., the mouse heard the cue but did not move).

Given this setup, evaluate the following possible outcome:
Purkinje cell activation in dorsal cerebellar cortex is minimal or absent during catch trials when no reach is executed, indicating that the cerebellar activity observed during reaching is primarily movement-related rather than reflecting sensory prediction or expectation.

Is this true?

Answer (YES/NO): NO